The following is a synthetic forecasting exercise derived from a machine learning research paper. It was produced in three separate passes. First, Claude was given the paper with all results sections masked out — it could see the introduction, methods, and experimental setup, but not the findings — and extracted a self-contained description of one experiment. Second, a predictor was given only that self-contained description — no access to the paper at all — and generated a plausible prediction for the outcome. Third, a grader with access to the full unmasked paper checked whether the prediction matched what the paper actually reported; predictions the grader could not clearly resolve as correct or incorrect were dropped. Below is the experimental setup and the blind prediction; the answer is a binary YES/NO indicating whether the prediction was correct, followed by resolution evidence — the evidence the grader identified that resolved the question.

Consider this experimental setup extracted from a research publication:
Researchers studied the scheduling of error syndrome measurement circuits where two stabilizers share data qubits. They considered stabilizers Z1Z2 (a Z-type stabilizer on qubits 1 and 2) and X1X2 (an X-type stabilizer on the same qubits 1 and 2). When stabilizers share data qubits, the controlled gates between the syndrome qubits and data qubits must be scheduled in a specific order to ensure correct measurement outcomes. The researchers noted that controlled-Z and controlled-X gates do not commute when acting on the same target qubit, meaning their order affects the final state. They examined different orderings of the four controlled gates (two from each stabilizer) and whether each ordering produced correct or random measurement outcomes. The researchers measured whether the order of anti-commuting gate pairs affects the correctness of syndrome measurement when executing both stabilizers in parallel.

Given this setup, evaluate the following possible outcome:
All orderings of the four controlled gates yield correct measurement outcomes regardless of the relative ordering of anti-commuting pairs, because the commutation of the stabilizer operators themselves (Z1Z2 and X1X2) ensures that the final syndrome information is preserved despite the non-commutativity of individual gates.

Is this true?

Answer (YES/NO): NO